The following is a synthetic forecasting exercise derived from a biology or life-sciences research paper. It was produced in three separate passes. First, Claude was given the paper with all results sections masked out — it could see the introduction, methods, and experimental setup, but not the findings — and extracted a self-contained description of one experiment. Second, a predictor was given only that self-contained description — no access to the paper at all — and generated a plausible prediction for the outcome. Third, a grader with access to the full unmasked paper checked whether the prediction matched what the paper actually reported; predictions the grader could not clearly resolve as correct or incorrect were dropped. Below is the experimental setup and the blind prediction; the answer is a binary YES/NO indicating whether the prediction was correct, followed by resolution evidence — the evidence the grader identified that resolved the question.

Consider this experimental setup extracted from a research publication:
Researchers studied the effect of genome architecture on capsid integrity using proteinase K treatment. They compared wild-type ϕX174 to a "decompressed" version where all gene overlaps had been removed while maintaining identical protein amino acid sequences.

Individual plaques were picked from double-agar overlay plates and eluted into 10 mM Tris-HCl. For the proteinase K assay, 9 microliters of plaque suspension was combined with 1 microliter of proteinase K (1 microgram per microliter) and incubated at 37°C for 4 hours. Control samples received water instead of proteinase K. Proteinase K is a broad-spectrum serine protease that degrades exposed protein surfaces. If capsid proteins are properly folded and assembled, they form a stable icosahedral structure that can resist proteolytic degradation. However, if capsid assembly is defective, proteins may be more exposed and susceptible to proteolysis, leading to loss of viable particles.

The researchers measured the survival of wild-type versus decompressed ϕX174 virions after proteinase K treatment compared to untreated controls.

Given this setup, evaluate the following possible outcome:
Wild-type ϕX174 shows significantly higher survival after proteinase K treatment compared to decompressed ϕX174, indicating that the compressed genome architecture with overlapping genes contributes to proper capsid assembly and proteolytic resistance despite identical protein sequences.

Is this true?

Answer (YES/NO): NO